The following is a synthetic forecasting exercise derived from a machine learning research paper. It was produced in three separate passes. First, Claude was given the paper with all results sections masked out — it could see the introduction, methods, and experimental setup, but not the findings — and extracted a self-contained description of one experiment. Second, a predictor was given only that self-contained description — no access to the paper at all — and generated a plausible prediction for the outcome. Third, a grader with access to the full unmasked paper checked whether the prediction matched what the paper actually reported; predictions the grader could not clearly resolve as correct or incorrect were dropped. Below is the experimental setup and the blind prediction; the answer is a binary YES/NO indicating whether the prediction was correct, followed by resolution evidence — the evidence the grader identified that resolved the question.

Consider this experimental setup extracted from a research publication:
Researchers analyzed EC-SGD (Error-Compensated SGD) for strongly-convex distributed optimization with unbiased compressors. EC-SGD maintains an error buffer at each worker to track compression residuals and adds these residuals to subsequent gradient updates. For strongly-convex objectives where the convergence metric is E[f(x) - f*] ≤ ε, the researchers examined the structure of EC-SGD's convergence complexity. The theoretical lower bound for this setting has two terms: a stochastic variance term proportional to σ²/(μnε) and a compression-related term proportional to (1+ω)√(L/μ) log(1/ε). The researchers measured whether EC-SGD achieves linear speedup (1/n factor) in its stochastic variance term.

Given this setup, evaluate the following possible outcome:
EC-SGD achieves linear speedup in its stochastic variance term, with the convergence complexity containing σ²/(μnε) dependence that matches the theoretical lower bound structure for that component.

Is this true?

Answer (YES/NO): NO